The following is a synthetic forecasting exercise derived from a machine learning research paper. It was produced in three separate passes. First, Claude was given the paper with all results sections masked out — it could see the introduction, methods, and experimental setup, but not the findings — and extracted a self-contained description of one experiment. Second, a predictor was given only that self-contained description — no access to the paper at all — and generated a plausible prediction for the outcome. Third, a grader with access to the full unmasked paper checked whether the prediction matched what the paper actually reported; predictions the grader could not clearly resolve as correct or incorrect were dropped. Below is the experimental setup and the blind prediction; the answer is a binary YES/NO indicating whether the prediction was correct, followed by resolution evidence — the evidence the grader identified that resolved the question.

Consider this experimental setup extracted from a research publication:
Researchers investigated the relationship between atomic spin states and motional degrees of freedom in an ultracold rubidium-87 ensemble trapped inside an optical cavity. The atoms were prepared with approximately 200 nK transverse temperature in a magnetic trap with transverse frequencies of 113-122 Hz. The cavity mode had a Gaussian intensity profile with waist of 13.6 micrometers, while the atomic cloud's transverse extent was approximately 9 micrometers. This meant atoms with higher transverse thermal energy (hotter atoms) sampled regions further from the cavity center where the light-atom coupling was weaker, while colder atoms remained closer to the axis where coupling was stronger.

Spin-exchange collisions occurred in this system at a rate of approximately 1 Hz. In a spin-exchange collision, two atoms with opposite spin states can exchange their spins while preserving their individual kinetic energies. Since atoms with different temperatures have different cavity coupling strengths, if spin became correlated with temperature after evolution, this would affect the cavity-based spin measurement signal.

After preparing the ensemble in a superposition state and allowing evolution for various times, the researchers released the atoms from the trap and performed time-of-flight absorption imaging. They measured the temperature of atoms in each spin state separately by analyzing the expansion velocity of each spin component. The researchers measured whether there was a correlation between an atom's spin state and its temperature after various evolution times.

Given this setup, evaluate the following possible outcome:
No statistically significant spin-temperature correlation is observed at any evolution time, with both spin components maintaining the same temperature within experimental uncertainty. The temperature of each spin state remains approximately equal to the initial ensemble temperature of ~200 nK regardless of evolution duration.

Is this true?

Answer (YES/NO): NO